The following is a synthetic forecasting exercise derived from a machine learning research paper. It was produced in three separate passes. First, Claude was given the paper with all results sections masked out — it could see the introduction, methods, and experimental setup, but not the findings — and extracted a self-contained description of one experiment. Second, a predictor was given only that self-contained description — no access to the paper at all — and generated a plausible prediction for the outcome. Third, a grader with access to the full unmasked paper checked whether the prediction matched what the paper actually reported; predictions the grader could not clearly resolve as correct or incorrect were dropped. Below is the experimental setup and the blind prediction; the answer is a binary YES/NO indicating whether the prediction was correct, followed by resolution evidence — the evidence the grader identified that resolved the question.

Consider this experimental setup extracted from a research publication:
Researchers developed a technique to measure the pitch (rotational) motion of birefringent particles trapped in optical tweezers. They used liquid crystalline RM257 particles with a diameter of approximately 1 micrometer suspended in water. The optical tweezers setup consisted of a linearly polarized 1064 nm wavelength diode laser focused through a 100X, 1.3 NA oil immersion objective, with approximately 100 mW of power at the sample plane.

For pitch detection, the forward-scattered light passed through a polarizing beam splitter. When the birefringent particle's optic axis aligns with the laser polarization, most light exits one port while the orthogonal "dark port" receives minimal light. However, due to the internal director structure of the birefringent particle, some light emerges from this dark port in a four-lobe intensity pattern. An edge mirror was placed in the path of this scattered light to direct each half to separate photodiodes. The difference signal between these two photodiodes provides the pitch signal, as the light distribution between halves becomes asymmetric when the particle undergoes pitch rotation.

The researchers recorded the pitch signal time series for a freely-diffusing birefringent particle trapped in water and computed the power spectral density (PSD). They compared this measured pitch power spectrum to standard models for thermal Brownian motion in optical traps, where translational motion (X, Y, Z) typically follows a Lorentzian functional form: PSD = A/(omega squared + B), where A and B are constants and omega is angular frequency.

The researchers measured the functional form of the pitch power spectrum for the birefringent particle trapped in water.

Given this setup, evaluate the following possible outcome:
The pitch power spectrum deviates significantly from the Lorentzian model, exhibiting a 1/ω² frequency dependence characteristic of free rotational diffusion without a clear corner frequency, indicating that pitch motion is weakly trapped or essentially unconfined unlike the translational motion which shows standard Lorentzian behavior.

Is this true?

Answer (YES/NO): NO